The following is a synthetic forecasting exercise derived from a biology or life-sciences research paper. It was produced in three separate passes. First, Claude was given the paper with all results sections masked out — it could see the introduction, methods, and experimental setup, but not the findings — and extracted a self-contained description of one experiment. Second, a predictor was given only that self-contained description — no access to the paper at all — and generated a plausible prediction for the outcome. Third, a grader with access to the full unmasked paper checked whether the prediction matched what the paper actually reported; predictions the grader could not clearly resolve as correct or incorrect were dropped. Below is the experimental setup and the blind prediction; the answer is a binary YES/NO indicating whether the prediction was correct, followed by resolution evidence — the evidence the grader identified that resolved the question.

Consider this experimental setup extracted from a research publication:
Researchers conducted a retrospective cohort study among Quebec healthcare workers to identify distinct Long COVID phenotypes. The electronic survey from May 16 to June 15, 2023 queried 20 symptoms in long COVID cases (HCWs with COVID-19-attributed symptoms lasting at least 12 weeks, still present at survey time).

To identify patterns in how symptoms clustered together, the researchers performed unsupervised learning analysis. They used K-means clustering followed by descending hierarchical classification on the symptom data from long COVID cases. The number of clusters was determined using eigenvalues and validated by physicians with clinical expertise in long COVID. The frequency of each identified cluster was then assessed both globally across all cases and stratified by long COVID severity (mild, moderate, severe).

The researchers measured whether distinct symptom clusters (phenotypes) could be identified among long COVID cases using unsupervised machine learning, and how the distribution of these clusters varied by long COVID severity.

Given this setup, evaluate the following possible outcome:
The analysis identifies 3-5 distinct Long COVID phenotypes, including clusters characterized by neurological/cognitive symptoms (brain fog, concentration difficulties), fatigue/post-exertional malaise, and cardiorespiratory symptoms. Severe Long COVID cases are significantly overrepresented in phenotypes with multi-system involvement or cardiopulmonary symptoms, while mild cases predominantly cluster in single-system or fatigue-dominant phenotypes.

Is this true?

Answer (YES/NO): NO